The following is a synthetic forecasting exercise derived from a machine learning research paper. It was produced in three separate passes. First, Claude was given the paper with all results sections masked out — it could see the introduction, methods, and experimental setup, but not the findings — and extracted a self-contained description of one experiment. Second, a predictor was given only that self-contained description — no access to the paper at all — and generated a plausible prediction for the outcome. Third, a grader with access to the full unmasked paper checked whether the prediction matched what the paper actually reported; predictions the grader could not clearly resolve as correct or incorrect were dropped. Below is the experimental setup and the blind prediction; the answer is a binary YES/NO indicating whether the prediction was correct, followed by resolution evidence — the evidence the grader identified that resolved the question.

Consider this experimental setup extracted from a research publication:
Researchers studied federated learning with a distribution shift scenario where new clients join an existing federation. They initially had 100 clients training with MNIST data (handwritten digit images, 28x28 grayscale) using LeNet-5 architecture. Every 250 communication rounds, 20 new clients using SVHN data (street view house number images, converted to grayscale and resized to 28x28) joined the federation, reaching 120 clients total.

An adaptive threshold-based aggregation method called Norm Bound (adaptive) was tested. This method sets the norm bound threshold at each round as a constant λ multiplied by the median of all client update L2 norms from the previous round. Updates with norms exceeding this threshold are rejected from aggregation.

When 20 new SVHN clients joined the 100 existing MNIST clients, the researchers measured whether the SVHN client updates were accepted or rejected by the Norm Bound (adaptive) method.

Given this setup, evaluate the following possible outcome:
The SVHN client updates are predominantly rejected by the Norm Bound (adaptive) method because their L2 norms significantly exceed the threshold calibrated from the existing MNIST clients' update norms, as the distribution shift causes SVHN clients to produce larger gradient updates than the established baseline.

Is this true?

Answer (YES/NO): YES